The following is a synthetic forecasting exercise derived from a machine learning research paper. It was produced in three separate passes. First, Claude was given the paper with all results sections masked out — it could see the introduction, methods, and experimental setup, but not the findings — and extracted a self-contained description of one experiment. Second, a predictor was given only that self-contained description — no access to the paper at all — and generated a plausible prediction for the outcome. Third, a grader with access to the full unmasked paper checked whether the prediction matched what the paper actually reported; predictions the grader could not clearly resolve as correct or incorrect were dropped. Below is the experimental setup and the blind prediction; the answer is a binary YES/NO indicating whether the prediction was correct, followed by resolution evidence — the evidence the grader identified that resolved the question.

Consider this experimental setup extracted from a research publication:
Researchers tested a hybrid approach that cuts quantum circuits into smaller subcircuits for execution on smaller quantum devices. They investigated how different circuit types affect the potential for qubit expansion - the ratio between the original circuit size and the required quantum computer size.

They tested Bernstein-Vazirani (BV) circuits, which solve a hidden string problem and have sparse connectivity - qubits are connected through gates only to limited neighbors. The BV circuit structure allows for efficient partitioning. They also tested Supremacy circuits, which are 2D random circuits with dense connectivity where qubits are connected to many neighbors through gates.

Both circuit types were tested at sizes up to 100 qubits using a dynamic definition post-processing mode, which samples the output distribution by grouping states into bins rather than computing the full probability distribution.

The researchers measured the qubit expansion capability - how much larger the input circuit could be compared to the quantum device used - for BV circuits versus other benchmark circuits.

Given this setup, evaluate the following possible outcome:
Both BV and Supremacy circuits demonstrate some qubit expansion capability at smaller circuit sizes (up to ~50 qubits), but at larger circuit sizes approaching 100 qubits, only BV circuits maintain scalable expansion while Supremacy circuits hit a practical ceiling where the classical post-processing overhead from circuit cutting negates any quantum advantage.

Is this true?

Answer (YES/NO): NO